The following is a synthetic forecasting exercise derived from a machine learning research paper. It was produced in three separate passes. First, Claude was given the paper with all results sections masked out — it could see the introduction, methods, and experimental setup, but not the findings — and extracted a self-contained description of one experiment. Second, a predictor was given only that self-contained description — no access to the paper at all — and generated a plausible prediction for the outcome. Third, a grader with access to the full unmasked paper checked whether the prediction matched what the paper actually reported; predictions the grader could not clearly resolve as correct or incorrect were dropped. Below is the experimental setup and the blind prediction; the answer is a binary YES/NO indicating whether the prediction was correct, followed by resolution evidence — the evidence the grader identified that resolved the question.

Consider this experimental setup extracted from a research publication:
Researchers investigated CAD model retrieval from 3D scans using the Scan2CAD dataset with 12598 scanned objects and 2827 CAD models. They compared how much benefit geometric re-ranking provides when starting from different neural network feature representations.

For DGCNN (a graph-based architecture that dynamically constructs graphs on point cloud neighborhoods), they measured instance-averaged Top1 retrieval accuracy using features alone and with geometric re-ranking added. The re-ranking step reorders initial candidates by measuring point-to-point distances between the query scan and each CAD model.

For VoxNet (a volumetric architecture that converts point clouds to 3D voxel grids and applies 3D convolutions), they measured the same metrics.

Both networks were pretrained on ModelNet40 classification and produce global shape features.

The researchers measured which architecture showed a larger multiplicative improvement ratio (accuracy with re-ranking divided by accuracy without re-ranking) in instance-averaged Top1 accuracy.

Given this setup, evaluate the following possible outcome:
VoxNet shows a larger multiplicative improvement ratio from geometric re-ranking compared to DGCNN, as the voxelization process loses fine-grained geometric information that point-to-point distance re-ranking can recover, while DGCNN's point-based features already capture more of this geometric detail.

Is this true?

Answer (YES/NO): NO